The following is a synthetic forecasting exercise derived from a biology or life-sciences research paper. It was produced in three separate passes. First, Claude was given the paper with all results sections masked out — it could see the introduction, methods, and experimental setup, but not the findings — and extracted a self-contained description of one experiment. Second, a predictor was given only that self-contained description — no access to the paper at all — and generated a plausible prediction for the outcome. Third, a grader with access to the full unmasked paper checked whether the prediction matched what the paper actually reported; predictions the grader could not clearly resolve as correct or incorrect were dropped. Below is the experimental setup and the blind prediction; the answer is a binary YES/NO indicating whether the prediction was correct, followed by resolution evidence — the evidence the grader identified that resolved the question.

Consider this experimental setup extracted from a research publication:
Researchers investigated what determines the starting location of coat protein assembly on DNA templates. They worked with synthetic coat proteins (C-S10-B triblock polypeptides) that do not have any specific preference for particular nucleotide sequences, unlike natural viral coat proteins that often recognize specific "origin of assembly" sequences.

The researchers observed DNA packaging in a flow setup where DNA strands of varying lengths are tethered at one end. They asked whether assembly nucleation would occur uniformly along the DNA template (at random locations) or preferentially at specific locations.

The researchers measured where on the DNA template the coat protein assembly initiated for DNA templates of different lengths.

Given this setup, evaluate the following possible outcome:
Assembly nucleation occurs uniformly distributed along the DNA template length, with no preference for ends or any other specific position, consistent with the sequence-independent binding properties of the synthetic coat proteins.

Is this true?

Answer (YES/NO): NO